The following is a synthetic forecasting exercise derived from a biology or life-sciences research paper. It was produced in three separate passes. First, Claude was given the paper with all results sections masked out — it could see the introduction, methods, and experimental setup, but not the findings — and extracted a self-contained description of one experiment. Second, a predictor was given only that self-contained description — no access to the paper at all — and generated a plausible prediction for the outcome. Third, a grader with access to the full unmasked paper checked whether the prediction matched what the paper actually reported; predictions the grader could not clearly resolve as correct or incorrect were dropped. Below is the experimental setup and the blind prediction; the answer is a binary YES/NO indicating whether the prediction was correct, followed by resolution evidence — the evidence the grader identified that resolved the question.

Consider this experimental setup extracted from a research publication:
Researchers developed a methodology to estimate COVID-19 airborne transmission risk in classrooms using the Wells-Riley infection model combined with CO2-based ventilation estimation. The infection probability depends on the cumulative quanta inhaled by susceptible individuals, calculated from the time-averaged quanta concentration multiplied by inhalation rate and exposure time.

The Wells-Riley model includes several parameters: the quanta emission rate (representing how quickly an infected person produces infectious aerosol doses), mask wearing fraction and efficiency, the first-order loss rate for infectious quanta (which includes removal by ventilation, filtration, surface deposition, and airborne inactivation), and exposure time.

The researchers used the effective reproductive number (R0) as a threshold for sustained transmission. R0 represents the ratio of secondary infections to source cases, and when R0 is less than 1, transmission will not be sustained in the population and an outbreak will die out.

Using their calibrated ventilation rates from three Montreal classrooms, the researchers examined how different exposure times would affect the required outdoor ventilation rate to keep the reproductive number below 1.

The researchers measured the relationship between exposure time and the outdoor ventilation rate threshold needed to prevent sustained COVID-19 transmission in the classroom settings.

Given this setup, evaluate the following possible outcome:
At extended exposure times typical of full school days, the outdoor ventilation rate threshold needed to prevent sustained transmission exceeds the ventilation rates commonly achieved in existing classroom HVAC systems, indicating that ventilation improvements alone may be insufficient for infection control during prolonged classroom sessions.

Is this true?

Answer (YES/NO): NO